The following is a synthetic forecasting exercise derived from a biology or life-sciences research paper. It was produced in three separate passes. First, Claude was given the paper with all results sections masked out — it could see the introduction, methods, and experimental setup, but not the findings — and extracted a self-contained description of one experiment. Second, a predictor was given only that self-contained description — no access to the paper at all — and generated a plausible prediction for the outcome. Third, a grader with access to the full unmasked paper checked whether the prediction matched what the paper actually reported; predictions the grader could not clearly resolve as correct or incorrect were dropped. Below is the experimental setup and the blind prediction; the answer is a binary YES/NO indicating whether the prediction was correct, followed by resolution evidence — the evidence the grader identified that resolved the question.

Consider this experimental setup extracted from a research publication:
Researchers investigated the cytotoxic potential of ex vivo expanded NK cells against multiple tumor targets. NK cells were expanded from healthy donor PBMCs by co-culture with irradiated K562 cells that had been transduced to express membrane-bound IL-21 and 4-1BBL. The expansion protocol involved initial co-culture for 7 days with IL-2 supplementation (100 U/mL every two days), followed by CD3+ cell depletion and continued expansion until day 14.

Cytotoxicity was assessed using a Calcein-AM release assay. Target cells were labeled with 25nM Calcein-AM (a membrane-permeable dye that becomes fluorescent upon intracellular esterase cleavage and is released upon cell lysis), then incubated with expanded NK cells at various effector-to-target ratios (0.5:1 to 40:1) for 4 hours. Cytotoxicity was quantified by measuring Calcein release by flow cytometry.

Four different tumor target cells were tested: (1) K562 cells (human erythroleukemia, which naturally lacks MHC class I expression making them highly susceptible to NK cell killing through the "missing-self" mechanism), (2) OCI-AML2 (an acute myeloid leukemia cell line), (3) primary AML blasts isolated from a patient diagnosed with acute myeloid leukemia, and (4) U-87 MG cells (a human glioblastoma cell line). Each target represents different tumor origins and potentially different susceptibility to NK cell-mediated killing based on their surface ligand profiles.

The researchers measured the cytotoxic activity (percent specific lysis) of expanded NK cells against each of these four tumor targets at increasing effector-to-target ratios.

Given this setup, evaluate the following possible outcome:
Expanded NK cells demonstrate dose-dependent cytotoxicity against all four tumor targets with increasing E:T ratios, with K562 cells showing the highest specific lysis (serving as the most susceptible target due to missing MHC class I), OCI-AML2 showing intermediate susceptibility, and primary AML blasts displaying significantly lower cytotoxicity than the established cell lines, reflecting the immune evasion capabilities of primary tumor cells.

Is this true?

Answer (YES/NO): NO